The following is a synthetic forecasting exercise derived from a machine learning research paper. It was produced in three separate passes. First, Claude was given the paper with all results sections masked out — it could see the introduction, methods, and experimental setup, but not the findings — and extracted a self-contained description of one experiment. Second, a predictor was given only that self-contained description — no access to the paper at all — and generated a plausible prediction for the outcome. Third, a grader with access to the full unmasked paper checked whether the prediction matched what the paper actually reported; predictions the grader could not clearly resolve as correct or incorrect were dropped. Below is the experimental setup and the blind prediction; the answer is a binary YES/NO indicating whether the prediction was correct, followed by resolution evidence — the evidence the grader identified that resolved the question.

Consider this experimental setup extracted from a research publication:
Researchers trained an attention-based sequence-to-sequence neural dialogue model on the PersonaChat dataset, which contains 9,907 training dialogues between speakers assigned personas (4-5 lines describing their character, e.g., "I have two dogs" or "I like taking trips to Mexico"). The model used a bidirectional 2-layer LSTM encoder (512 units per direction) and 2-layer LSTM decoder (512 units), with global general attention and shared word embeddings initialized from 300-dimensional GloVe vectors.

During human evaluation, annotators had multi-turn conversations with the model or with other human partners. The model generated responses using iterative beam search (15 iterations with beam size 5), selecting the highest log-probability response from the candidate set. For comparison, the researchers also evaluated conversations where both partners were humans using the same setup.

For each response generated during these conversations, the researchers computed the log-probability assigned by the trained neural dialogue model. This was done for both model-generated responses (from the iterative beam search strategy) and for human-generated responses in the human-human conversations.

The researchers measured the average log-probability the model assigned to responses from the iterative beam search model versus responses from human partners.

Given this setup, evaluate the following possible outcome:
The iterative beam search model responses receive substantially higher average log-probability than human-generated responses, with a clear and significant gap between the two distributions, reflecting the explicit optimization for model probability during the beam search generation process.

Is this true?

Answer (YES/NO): YES